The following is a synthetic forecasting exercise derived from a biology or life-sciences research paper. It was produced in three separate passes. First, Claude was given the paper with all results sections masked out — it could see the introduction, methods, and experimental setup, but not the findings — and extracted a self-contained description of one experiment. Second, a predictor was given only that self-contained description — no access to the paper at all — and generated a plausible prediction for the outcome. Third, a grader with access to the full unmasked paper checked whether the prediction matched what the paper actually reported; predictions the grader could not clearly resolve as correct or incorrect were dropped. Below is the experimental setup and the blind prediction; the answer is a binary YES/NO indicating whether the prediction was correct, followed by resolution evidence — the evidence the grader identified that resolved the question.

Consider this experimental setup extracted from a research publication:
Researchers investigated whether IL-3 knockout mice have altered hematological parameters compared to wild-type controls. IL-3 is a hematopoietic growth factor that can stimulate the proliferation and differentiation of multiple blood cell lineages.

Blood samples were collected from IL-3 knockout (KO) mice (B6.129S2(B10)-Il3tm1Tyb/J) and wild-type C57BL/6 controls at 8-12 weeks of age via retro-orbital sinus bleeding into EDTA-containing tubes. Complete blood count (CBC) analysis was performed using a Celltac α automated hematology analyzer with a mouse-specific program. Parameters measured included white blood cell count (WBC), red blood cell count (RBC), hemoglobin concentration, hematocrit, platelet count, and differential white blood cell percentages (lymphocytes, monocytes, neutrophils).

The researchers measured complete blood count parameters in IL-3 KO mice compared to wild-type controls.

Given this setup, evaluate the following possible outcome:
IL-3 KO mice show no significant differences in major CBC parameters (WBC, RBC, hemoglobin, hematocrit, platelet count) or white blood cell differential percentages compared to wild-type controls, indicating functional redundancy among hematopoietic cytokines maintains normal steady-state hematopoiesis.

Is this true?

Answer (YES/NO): NO